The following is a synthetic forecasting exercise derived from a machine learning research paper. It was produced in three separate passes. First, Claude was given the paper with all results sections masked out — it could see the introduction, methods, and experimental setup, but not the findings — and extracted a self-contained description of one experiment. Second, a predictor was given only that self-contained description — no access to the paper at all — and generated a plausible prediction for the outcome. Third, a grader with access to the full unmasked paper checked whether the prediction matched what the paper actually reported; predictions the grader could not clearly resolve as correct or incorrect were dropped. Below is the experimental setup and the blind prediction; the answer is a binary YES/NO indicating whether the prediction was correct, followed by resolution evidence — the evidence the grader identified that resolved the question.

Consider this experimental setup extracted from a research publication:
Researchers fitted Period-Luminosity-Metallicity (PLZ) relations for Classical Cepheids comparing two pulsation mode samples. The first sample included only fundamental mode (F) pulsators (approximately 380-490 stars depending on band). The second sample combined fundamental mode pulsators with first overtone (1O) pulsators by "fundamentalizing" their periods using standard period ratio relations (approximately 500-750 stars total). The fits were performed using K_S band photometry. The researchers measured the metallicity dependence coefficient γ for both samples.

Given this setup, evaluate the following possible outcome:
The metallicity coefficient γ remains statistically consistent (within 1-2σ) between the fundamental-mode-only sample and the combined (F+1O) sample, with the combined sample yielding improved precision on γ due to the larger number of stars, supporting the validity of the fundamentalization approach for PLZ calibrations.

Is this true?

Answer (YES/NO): YES